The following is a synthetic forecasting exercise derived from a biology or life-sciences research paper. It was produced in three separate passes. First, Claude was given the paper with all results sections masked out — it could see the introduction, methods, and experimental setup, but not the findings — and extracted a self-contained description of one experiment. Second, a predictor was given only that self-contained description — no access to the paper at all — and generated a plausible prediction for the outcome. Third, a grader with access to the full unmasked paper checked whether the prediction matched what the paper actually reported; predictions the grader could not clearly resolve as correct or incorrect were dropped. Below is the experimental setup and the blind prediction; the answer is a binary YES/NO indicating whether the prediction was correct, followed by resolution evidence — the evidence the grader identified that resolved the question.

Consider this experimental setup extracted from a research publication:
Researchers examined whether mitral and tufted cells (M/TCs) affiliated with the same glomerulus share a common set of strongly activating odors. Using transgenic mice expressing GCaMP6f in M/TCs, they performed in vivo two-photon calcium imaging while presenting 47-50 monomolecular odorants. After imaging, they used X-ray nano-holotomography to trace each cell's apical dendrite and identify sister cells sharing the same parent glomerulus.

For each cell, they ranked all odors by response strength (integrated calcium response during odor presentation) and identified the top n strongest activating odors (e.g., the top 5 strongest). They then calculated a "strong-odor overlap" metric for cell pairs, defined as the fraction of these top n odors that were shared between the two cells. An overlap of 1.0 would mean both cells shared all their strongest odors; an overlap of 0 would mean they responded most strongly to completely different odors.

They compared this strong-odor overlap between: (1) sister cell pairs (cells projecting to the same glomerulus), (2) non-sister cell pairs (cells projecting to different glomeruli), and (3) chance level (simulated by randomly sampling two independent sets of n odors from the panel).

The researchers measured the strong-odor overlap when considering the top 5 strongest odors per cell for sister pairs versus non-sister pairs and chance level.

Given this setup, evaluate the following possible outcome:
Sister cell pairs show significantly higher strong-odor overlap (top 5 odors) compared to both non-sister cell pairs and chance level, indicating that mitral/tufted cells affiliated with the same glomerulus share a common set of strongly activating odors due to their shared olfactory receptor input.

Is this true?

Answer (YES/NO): YES